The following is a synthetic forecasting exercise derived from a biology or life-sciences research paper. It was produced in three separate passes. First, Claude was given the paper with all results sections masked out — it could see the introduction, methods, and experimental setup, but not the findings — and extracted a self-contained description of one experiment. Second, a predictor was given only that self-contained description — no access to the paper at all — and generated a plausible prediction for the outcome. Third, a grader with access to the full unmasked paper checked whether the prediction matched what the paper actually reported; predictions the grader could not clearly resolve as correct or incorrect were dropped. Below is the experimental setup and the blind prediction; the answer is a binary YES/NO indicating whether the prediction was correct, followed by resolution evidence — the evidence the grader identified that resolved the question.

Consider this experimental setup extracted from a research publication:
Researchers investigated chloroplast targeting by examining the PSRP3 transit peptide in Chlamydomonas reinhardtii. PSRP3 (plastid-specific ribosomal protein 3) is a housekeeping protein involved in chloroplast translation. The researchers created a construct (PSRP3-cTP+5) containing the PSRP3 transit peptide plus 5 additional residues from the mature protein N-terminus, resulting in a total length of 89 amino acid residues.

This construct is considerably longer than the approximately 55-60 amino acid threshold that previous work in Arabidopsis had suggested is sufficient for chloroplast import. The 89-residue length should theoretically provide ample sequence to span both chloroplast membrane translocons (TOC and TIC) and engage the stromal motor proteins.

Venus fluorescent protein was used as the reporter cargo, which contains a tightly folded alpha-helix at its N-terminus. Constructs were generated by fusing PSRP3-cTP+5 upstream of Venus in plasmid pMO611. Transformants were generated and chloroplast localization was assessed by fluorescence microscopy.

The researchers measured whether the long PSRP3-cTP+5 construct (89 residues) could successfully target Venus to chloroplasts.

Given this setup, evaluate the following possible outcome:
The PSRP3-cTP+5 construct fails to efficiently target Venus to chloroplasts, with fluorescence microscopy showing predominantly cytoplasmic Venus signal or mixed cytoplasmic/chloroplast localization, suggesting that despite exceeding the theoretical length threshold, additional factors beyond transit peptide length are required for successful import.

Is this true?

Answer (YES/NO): YES